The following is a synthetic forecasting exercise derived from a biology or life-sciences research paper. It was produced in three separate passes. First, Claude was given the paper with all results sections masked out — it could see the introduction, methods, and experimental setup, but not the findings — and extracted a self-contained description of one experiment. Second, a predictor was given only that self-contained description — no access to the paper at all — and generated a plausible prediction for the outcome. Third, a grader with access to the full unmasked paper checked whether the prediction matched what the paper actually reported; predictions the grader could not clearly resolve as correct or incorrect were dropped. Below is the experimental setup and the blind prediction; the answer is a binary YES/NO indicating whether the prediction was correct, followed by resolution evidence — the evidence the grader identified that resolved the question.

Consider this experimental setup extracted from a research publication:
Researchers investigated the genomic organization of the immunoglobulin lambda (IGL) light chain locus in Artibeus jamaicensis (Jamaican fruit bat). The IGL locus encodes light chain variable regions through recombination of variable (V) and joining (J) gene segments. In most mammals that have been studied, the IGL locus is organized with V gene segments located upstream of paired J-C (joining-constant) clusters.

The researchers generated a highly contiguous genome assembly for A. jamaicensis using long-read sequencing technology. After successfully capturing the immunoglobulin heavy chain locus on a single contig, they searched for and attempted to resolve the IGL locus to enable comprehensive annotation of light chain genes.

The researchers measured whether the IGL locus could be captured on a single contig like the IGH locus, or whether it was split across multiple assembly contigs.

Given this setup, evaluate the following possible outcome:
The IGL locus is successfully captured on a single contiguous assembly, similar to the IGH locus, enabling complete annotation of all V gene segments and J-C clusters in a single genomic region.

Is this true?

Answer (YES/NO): NO